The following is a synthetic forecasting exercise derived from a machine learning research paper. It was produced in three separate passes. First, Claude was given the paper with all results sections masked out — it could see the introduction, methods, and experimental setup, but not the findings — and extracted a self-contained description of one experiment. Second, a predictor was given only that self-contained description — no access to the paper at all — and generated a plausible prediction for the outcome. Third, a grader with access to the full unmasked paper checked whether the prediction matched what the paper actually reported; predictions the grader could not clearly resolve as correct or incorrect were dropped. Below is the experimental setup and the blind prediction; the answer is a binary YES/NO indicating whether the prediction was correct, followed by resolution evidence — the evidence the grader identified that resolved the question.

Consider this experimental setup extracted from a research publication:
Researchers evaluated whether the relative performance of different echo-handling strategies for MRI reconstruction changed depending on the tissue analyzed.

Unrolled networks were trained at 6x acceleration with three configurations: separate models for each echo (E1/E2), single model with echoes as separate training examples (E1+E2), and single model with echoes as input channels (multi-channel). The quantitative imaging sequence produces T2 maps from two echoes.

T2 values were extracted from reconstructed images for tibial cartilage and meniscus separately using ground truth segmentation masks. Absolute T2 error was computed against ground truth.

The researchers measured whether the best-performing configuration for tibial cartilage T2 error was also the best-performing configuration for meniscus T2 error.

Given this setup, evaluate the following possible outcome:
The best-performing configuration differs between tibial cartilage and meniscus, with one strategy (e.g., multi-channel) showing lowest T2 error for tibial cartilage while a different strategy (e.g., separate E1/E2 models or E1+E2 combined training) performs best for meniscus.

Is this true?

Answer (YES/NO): YES